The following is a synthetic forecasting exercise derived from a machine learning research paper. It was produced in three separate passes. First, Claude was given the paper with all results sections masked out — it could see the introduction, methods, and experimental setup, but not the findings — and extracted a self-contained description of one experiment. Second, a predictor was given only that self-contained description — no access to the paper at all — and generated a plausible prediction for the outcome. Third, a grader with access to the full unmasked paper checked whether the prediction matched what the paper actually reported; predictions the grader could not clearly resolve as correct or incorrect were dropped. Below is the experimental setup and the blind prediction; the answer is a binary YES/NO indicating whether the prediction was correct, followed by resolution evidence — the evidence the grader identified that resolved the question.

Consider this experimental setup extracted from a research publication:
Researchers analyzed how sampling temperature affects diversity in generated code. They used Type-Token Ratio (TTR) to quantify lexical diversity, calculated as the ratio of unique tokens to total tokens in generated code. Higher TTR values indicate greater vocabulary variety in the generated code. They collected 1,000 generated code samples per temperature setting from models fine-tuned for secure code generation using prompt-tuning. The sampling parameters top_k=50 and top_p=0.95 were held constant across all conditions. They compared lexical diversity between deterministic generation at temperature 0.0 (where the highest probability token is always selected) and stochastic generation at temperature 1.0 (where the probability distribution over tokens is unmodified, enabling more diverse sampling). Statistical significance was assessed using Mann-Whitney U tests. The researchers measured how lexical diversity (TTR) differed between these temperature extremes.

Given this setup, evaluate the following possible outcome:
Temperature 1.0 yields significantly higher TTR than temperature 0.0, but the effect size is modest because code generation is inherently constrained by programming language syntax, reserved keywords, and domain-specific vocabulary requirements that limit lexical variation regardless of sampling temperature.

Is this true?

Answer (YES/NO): NO